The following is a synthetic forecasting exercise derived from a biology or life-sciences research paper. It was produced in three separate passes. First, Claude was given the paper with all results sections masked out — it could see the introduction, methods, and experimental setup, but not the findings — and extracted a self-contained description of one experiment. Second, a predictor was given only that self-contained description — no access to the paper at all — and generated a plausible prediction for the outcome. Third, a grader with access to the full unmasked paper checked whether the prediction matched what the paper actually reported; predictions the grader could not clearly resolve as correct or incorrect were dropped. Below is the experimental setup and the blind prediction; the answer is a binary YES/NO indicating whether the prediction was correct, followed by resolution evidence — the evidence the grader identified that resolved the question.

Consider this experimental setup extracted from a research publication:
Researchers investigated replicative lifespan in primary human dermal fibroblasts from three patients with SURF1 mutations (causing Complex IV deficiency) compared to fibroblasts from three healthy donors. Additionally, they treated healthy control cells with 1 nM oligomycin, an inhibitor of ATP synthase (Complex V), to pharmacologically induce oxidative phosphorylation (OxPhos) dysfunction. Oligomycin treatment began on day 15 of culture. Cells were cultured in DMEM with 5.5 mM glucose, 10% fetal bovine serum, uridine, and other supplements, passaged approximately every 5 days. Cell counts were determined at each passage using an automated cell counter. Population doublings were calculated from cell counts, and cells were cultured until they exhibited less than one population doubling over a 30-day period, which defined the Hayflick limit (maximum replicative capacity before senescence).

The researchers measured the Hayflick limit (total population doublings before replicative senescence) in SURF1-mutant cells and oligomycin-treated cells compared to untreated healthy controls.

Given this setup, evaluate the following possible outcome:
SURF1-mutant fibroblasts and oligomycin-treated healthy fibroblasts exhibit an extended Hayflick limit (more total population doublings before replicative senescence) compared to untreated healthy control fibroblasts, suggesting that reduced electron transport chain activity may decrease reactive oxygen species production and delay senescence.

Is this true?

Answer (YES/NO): NO